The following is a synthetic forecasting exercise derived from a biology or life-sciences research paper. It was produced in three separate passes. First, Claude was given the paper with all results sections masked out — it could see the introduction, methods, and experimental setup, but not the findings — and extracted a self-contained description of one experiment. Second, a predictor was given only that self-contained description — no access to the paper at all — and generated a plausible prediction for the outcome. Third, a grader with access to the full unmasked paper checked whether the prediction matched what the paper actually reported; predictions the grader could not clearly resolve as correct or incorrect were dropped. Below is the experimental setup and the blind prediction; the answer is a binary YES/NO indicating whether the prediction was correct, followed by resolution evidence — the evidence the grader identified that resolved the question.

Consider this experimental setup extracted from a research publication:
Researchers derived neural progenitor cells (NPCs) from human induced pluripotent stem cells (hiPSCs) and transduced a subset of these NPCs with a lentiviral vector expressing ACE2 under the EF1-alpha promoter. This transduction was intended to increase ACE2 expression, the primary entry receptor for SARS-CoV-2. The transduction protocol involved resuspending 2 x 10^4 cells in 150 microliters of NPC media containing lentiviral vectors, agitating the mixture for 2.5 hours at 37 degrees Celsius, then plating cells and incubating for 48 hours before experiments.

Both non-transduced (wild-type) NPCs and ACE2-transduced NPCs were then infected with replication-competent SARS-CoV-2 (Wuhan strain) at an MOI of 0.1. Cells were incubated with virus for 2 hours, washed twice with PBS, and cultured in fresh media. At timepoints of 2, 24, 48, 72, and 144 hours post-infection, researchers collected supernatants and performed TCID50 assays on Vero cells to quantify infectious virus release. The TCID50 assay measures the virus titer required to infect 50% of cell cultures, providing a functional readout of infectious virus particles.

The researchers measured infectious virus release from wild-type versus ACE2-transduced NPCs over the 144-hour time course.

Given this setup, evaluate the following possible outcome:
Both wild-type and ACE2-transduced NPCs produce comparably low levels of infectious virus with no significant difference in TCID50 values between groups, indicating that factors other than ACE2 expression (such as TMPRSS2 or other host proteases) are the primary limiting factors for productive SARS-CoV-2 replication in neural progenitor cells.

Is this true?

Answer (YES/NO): NO